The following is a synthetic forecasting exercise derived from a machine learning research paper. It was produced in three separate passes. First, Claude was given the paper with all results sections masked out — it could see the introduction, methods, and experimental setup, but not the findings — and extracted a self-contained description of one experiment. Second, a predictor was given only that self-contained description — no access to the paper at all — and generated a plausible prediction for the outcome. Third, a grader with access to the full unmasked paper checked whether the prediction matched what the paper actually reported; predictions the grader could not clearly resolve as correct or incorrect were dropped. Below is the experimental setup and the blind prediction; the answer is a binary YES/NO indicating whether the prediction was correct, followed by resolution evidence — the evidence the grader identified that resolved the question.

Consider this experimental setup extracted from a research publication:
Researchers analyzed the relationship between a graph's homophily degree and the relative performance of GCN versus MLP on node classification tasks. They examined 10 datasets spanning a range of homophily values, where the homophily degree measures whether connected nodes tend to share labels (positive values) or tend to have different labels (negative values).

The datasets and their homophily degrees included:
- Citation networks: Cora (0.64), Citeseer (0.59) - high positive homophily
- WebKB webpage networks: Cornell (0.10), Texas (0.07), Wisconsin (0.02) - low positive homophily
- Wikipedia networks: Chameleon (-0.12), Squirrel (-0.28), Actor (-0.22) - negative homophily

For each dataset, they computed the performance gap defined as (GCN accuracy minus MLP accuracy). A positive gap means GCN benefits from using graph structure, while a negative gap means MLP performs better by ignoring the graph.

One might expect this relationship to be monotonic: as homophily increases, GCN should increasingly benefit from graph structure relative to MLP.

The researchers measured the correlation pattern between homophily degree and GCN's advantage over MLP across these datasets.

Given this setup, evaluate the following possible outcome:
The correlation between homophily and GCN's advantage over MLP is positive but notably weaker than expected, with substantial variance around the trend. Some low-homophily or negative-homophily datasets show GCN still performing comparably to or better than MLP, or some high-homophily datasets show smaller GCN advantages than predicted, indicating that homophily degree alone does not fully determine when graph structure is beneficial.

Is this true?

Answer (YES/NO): YES